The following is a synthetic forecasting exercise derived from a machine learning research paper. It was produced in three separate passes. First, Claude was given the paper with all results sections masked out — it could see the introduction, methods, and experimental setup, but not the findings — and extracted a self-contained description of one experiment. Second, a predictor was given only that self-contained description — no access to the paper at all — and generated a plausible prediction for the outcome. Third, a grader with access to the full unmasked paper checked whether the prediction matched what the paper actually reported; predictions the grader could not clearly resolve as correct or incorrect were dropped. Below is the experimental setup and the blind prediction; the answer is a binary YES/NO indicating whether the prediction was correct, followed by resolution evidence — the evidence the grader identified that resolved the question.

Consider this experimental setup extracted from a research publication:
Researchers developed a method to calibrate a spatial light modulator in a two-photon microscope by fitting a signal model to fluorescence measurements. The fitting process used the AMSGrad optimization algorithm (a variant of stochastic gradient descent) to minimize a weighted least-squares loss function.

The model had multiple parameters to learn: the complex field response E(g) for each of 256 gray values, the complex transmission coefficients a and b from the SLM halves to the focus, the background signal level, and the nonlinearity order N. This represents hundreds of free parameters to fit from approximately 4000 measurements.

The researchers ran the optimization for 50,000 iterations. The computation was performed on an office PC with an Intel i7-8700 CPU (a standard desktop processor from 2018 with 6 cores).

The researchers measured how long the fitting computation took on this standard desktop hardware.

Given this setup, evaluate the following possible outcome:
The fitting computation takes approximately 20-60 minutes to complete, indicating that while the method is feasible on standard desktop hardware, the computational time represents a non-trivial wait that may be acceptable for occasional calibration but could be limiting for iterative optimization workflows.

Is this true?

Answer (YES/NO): NO